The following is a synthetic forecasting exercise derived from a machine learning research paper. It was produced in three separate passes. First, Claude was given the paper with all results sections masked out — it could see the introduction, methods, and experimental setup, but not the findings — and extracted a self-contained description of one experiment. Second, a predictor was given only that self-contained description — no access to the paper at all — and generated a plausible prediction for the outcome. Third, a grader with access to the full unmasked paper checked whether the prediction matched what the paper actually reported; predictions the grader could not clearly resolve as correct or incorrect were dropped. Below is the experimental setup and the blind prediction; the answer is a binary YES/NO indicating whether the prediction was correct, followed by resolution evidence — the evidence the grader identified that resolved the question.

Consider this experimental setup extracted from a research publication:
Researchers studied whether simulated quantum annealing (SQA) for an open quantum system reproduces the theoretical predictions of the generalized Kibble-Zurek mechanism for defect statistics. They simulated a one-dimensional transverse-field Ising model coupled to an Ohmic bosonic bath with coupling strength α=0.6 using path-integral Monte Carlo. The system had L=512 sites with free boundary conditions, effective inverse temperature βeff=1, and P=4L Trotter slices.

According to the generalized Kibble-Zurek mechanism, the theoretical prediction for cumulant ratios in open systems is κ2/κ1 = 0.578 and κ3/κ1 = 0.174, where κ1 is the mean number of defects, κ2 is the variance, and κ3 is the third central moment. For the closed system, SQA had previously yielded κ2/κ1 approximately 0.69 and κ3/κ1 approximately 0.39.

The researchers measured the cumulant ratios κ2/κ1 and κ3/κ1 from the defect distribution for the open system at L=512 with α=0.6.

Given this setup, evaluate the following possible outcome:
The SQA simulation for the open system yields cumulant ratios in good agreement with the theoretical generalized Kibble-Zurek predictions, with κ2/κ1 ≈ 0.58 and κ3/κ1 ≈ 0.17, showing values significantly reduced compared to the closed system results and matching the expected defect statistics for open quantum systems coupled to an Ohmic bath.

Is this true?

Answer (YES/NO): NO